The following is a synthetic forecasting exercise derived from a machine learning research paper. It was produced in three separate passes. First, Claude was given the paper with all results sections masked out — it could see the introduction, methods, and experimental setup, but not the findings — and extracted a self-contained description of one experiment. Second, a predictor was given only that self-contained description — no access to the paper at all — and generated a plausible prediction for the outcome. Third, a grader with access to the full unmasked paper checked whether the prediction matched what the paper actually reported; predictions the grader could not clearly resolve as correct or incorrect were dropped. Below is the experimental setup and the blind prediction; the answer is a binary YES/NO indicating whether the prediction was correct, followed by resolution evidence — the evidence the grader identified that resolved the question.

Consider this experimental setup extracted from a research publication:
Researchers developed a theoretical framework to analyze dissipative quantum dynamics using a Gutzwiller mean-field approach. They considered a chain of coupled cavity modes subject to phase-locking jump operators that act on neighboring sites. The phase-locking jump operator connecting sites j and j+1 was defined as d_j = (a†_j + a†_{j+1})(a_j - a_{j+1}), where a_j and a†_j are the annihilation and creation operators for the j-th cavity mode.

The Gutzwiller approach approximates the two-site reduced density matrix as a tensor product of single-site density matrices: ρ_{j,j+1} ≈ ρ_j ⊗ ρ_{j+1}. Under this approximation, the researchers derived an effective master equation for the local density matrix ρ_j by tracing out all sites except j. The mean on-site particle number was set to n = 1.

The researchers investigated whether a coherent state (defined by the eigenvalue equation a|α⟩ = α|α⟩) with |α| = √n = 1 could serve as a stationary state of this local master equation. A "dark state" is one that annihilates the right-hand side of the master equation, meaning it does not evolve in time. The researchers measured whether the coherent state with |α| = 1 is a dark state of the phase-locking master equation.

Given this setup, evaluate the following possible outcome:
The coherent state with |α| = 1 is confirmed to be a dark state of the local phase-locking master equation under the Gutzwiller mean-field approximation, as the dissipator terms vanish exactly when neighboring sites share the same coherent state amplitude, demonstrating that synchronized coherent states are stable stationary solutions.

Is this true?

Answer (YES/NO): YES